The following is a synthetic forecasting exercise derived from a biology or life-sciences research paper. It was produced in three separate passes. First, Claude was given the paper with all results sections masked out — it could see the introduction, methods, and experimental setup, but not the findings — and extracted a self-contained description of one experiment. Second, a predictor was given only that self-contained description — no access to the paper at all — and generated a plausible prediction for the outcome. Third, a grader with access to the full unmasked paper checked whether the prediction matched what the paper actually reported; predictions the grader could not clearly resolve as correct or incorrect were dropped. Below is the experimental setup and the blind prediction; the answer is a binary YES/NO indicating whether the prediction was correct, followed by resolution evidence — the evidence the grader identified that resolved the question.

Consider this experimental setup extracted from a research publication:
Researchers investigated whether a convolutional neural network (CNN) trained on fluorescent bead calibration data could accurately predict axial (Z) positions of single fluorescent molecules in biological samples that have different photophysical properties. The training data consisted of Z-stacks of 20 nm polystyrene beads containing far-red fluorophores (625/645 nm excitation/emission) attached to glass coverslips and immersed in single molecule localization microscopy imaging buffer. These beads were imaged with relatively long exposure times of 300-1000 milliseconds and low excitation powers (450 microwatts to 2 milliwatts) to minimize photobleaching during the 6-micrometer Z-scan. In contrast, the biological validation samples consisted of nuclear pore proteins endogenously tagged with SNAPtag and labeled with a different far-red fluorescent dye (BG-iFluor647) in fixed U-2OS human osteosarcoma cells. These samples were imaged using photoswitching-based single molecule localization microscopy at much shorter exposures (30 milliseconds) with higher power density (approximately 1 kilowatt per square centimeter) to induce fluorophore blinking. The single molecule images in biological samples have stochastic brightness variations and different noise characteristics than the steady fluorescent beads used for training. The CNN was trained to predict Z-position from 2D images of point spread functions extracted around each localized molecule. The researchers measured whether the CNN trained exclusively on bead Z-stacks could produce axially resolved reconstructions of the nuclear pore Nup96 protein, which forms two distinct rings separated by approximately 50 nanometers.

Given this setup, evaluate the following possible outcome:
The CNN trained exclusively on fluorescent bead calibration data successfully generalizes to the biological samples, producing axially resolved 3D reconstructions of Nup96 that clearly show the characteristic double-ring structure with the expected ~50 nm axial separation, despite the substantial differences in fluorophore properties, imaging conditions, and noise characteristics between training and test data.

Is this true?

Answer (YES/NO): YES